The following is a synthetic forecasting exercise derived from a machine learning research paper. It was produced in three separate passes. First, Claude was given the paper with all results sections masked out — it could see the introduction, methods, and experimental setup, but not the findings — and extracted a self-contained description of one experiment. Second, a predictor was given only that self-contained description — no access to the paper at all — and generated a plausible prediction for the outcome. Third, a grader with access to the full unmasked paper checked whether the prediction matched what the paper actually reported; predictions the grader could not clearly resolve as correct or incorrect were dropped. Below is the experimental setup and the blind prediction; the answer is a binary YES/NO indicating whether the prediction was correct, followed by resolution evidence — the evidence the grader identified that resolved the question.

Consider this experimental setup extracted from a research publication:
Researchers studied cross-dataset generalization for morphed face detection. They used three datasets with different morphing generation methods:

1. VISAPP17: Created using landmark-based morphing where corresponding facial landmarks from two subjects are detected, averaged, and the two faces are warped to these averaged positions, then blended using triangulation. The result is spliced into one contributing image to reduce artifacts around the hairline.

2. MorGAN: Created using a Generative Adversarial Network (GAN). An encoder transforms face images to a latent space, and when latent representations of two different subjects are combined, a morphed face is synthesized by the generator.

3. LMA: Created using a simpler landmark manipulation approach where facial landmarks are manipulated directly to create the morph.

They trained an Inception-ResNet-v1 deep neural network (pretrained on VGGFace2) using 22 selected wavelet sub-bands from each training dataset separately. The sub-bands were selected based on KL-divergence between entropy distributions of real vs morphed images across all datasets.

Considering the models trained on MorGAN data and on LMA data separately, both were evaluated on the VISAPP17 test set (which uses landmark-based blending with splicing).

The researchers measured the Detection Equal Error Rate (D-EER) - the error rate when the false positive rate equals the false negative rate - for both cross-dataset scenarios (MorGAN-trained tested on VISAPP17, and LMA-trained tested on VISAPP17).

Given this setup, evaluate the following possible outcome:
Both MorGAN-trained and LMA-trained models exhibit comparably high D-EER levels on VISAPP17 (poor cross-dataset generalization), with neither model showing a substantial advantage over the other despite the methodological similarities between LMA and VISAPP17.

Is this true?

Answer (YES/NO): NO